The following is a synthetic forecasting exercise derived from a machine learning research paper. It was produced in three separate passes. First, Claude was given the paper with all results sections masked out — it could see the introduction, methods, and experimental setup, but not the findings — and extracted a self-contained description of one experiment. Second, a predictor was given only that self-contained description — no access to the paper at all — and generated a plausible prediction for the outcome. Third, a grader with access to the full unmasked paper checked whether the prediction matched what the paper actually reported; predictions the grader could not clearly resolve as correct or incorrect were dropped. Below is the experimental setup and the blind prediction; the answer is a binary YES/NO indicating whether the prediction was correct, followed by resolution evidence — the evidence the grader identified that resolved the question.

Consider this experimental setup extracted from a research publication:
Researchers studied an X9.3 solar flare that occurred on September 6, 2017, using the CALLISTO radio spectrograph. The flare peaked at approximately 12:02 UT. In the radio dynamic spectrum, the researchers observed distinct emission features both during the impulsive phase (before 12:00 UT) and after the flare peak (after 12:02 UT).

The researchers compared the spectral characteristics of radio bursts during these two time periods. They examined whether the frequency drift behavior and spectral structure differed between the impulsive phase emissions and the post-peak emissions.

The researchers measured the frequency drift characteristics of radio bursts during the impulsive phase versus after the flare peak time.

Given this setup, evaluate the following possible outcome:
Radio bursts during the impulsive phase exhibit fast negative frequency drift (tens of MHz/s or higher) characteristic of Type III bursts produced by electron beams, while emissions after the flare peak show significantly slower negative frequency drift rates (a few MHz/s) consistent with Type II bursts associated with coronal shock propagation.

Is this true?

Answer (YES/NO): YES